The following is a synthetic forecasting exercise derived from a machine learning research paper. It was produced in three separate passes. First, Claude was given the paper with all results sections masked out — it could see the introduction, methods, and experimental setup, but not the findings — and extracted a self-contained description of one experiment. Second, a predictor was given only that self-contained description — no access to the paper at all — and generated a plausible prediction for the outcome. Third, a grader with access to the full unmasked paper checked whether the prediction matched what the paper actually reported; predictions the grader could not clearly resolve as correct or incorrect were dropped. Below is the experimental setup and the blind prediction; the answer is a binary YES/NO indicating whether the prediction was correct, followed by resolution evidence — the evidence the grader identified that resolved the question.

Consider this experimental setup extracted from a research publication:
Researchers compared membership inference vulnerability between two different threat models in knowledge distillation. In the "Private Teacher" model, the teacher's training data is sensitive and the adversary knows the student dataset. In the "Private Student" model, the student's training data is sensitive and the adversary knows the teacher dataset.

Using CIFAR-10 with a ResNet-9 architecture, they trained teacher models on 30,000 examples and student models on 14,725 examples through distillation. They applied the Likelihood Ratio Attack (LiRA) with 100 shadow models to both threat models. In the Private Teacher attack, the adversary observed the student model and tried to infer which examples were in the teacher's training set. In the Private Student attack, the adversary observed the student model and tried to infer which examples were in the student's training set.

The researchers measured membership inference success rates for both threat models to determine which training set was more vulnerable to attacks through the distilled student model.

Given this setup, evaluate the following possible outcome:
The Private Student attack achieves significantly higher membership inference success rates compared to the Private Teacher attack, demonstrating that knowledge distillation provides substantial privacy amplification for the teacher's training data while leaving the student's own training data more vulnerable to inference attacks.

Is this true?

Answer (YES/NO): NO